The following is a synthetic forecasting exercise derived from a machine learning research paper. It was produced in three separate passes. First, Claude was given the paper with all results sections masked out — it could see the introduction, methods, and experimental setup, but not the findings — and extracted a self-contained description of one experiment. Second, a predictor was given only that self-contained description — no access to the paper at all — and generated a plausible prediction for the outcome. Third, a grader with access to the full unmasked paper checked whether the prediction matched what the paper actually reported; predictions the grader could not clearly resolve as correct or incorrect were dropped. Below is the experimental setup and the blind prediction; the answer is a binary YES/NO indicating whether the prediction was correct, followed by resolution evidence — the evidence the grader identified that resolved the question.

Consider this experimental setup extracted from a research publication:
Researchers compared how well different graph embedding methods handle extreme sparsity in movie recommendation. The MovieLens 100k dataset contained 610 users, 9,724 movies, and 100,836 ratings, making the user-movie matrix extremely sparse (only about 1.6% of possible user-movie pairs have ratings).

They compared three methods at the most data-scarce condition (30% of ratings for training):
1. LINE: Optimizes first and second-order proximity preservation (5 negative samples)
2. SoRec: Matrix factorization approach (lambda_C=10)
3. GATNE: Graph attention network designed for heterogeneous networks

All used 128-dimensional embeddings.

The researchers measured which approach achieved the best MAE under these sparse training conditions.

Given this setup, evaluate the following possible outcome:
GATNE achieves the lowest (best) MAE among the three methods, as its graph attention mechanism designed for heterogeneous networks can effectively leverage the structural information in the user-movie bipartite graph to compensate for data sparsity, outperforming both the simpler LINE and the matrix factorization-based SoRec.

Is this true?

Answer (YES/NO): YES